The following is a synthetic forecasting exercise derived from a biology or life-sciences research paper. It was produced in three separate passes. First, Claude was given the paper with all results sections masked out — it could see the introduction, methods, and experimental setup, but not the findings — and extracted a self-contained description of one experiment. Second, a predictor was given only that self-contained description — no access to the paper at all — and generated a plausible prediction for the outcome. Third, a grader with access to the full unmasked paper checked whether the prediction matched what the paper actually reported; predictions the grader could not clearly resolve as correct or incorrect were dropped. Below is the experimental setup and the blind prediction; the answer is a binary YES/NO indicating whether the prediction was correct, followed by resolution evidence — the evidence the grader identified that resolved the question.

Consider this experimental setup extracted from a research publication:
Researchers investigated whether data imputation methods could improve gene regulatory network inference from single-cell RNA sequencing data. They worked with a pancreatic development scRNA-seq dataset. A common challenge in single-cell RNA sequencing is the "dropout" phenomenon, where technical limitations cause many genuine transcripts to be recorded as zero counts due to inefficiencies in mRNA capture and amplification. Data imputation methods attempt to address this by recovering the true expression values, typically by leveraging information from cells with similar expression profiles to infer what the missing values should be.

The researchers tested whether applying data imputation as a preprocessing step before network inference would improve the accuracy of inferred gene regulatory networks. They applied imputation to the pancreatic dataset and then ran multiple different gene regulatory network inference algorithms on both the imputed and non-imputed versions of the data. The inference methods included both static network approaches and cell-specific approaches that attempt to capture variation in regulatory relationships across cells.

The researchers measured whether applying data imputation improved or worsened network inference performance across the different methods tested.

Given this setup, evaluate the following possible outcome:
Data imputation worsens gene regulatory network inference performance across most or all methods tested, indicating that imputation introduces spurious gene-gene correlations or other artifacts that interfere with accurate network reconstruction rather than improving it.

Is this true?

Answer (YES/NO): YES